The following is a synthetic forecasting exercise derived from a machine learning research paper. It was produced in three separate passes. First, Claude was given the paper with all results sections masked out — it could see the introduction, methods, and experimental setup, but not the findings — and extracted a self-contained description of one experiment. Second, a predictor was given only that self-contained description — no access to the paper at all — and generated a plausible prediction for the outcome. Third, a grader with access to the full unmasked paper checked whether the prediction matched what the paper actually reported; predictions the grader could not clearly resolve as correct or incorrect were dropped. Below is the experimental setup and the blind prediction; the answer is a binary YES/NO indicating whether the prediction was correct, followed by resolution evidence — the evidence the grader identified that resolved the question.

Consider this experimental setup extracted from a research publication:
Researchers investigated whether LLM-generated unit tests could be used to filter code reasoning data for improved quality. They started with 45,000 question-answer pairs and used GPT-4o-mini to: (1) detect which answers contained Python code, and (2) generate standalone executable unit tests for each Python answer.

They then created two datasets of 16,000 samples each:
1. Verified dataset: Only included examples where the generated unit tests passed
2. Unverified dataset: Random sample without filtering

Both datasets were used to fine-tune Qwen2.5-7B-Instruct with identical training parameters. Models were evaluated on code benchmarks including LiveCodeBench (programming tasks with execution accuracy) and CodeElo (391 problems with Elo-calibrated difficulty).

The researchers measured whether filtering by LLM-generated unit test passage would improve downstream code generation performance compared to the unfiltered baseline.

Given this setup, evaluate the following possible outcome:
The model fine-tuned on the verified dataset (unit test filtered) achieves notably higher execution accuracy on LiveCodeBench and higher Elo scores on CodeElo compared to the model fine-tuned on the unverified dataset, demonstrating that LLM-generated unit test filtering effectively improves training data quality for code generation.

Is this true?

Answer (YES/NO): NO